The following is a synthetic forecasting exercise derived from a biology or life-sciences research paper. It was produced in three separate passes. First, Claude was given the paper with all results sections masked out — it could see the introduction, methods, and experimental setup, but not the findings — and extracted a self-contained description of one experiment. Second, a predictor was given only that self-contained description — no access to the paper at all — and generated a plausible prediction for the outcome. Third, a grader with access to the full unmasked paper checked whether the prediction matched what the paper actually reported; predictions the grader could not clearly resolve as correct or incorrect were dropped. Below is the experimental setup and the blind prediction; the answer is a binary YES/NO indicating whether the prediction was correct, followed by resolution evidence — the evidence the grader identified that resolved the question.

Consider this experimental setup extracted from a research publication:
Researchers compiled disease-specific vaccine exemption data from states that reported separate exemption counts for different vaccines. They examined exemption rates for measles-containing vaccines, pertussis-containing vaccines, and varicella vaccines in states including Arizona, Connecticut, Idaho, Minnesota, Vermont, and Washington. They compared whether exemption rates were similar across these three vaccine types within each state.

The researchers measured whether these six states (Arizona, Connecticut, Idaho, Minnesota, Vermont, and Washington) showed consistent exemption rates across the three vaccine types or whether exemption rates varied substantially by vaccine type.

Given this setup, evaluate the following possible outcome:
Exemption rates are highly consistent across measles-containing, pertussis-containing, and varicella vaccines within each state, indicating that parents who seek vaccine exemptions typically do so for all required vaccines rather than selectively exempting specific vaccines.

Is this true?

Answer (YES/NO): YES